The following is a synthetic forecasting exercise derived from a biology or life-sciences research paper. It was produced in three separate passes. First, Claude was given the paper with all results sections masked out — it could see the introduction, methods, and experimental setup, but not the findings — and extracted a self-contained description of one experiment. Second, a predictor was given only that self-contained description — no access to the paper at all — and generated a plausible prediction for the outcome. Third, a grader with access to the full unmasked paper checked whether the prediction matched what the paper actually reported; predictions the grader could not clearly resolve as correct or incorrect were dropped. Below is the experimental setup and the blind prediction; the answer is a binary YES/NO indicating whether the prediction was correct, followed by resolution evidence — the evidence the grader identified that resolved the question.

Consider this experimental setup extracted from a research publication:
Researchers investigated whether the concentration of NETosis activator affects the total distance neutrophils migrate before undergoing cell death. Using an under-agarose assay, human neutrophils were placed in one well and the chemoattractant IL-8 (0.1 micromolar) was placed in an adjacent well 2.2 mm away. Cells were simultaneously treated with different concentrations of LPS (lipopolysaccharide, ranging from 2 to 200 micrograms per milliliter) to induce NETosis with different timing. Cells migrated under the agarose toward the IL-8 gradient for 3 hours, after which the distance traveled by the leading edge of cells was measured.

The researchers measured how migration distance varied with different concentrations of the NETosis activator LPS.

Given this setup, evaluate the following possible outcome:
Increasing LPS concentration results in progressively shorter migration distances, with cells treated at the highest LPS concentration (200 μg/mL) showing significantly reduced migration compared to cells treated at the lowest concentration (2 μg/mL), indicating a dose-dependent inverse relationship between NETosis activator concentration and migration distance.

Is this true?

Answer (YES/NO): YES